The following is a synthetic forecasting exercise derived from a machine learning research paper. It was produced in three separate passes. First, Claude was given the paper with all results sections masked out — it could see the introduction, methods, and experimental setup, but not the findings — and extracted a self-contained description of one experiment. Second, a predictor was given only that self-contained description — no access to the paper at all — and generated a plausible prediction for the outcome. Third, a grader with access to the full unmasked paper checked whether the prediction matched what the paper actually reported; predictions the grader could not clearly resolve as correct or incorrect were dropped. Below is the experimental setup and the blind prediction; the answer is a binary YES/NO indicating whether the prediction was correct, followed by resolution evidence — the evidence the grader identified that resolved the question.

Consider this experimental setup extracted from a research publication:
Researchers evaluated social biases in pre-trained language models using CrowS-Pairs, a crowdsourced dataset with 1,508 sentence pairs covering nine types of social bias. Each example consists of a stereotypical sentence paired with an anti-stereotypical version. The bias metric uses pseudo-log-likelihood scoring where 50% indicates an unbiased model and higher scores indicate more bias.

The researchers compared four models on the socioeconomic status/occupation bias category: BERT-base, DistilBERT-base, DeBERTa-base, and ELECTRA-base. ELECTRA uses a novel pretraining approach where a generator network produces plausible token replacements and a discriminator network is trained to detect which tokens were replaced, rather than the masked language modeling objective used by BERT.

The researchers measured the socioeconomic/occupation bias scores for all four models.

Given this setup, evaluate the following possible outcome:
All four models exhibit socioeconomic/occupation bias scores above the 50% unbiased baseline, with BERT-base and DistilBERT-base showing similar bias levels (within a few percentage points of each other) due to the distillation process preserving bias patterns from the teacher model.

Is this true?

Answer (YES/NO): NO